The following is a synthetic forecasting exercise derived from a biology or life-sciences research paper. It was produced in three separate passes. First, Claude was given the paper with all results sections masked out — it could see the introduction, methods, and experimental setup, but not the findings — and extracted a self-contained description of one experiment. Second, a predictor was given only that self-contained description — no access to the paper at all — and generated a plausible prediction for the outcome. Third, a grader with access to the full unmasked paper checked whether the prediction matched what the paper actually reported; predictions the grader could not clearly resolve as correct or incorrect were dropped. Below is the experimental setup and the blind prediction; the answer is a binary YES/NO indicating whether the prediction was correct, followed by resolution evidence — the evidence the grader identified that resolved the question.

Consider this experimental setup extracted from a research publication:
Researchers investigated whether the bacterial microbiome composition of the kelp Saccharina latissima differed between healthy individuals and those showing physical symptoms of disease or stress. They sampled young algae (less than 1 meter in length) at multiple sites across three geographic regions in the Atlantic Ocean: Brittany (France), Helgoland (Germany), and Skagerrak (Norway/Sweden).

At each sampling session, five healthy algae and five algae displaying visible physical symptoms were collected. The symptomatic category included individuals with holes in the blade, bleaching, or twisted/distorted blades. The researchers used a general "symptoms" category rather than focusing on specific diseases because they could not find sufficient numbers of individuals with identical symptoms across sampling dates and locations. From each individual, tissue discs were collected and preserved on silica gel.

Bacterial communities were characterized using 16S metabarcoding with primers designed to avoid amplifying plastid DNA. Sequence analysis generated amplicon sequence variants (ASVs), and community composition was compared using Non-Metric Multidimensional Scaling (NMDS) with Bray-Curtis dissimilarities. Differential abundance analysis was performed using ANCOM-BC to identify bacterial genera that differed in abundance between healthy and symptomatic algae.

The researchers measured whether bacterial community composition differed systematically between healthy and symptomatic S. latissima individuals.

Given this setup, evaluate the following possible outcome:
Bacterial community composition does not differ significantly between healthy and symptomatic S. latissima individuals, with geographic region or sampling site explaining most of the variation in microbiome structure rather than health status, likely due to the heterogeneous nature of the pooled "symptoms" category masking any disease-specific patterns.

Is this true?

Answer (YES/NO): YES